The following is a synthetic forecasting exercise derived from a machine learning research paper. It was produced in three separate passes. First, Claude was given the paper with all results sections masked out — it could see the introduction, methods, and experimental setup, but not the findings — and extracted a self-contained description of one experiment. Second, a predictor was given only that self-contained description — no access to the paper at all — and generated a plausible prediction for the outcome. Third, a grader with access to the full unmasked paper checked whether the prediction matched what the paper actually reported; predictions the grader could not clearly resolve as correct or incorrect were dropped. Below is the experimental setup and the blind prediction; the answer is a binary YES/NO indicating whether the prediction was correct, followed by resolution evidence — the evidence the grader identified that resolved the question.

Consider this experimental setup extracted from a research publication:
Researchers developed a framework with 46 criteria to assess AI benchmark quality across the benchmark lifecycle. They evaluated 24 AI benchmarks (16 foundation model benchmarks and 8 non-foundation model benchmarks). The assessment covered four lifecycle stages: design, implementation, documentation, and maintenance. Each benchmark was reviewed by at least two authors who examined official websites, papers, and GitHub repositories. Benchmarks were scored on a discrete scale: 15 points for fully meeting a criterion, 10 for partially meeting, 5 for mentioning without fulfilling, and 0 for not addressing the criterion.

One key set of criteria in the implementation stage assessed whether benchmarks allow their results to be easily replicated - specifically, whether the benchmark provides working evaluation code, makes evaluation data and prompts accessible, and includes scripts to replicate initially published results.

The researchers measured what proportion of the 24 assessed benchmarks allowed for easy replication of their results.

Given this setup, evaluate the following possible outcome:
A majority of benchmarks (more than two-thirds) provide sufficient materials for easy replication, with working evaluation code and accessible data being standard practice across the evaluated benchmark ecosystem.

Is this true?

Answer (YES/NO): NO